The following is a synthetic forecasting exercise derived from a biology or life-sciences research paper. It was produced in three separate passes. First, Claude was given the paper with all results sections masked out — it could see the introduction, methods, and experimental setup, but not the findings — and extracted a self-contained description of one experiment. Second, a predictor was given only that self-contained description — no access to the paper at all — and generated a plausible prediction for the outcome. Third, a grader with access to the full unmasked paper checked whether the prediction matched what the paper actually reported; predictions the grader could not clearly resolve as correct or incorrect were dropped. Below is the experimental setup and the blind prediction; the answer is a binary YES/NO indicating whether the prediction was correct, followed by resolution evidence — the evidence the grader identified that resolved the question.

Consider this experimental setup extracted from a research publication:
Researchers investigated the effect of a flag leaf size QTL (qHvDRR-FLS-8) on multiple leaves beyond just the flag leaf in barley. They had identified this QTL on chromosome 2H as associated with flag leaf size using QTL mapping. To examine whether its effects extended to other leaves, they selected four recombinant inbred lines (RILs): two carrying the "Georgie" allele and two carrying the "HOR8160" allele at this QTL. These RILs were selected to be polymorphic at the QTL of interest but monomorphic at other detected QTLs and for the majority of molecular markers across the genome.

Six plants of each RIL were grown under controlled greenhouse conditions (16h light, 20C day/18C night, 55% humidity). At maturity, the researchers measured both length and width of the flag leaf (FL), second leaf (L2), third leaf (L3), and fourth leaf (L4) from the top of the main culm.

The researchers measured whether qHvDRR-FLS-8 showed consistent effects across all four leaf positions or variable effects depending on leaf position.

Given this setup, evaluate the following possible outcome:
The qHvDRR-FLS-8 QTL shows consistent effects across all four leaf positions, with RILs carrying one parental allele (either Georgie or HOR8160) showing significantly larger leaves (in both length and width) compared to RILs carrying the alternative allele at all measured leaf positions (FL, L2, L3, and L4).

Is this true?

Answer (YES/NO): NO